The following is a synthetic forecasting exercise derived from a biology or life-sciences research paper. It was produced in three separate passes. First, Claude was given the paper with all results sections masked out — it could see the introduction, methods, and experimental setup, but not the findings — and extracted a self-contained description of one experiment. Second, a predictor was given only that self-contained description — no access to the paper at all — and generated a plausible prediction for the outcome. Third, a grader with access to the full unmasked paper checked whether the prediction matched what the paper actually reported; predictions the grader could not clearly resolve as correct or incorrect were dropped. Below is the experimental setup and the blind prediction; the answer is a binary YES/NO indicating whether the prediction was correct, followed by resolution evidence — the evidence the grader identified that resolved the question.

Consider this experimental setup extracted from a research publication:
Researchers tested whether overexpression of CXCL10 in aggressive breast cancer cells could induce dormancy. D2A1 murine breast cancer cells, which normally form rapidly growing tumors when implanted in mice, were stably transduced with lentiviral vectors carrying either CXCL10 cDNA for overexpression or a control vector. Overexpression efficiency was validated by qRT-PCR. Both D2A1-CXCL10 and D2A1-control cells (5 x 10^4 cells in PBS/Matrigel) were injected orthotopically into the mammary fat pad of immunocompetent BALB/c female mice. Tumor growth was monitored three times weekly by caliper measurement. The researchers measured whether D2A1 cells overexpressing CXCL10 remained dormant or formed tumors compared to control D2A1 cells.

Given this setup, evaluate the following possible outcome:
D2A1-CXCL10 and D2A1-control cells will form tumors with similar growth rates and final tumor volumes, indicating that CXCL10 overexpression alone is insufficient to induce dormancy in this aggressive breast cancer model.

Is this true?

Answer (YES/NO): NO